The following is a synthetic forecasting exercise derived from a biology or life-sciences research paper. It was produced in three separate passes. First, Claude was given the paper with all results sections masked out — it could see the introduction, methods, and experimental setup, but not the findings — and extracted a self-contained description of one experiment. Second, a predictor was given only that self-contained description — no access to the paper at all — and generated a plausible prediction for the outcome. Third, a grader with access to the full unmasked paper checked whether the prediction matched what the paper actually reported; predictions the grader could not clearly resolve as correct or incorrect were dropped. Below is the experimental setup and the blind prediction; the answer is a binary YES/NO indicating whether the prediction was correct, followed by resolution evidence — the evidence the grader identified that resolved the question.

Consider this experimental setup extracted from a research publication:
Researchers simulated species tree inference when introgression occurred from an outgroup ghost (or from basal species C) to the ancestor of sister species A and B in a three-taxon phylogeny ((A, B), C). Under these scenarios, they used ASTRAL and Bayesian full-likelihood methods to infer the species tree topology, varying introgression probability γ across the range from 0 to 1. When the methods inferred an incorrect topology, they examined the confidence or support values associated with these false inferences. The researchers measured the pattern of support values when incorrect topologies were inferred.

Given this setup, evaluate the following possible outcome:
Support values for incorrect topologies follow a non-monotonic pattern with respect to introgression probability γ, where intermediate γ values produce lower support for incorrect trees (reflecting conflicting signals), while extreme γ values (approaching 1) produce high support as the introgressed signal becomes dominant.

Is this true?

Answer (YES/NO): NO